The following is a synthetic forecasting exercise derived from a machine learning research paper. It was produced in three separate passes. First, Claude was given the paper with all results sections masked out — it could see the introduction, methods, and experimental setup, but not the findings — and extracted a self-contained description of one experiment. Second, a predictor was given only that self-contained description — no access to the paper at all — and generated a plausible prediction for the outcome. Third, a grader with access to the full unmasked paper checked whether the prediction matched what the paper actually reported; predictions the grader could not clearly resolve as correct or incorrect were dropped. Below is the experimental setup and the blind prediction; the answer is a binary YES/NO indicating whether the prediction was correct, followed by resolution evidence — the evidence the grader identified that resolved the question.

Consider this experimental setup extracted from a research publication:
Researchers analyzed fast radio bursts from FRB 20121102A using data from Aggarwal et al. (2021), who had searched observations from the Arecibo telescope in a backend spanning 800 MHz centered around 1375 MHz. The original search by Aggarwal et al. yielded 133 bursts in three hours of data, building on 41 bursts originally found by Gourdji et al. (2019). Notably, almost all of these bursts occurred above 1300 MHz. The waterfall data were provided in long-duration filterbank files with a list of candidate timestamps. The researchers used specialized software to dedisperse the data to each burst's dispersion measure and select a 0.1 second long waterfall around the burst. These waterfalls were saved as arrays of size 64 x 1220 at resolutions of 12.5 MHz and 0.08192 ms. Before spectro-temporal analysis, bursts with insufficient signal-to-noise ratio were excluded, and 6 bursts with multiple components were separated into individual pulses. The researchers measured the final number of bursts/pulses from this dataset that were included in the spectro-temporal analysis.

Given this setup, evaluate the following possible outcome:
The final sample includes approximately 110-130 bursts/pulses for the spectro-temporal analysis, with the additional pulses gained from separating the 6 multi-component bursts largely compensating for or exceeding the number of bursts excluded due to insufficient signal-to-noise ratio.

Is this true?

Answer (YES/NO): NO